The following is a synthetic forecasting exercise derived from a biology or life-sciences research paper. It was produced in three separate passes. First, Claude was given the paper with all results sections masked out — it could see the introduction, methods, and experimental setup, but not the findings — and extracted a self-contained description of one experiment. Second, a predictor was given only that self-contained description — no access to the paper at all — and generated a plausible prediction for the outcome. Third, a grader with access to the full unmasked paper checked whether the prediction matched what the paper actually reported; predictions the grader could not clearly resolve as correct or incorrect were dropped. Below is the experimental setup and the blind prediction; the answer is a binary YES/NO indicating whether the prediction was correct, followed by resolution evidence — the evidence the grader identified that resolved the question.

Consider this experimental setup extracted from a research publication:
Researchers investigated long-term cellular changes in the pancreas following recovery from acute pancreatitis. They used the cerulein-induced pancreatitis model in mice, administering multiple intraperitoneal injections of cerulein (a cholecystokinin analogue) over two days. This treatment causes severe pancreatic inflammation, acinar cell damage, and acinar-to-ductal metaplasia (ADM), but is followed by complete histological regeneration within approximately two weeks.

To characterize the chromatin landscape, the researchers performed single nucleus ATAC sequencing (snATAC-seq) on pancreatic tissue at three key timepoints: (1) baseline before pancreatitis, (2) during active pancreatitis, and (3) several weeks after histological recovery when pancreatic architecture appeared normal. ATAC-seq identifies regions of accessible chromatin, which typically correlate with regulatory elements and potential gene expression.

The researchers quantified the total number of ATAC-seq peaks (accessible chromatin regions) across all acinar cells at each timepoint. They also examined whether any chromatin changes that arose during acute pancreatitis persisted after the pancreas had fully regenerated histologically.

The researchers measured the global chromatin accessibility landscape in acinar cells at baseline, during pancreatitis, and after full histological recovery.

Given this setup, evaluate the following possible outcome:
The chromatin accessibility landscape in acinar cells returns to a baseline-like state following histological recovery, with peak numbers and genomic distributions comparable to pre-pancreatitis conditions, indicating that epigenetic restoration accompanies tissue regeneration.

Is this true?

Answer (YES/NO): NO